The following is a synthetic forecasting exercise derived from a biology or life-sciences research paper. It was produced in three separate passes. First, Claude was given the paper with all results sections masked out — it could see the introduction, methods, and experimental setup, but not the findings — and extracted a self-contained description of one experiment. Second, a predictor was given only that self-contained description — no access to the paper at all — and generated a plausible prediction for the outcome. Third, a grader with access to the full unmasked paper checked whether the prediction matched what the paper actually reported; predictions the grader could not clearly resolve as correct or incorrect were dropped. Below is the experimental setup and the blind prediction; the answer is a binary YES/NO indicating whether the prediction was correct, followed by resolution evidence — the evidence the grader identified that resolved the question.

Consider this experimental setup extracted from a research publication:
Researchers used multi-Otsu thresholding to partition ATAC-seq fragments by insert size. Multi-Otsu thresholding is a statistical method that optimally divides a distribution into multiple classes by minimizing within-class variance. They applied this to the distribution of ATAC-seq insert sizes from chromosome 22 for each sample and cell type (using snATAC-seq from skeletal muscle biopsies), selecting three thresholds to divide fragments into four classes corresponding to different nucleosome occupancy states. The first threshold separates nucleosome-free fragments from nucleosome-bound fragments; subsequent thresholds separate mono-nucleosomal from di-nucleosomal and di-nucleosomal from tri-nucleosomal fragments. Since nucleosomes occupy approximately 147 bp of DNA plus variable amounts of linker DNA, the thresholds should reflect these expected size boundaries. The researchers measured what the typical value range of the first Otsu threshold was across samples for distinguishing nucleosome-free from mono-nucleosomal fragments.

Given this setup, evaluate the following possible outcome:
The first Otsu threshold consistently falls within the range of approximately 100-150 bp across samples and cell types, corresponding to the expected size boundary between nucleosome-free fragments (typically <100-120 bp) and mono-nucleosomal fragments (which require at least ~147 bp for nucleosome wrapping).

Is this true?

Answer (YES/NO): YES